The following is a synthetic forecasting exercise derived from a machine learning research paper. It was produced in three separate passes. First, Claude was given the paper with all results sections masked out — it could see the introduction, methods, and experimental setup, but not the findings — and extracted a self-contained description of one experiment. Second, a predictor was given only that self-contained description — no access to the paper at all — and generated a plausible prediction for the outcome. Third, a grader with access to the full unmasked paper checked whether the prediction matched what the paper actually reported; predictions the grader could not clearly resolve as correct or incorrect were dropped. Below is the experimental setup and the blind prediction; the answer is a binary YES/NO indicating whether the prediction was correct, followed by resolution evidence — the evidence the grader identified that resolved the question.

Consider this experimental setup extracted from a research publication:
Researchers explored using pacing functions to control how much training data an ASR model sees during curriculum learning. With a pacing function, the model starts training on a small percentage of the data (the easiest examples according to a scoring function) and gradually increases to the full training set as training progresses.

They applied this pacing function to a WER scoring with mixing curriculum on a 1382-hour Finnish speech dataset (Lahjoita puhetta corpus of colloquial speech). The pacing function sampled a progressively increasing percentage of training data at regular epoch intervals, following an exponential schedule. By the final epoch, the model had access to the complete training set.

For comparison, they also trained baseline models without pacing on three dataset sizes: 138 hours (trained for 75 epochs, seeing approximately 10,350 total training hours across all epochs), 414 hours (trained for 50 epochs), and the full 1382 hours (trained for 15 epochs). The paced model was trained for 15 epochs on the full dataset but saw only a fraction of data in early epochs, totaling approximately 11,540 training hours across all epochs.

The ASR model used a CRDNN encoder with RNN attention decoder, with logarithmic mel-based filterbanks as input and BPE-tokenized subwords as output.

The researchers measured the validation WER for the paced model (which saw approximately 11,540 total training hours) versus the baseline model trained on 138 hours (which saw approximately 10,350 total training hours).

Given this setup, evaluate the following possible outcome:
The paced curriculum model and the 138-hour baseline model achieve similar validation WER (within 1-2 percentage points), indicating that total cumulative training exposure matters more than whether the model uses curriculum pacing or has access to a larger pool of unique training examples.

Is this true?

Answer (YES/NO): NO